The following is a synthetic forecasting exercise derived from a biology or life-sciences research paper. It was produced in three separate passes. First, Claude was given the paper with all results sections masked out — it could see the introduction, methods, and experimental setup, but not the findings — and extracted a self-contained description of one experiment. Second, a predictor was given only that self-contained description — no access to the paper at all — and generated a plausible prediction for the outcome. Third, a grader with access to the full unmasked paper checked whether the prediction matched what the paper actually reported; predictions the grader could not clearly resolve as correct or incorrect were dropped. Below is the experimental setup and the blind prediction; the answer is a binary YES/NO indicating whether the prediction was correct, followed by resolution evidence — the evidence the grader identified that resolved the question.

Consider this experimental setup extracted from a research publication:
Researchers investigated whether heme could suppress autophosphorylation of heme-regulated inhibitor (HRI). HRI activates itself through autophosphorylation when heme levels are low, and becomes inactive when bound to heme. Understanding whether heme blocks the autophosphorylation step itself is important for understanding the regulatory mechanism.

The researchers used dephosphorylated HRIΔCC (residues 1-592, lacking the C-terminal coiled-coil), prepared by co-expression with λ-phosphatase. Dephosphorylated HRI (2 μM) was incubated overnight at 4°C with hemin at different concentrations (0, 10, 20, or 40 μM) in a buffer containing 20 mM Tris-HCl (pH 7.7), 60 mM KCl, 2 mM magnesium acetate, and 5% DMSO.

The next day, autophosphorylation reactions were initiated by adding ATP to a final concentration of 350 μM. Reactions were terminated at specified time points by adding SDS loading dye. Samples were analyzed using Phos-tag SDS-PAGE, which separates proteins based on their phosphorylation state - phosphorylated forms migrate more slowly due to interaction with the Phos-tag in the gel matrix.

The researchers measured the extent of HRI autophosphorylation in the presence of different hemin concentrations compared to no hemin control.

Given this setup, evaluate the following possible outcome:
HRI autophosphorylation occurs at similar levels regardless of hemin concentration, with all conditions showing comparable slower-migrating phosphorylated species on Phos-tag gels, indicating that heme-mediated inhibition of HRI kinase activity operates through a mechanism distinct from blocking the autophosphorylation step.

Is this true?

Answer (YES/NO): NO